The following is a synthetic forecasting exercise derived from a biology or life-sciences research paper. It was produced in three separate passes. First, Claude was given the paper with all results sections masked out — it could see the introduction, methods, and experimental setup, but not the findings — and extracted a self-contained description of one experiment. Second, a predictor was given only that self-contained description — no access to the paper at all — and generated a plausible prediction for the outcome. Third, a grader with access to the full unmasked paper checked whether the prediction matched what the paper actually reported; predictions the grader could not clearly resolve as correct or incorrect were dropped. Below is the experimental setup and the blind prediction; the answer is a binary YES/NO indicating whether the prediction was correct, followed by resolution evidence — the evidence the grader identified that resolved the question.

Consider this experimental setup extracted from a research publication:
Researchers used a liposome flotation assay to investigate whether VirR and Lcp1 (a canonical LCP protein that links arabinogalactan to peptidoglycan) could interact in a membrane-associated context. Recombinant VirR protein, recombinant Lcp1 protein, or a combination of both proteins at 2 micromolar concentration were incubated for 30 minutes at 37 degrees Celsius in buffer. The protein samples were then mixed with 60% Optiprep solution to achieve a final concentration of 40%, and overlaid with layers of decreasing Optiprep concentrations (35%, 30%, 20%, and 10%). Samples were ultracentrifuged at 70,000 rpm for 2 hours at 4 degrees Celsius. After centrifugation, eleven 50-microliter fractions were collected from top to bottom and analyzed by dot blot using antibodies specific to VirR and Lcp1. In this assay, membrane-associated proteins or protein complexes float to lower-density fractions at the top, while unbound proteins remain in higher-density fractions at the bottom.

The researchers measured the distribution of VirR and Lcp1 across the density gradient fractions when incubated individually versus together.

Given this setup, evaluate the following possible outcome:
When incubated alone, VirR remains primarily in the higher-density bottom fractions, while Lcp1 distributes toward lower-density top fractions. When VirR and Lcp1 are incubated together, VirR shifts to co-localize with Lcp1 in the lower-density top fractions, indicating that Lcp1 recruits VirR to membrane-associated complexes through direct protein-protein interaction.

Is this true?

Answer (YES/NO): NO